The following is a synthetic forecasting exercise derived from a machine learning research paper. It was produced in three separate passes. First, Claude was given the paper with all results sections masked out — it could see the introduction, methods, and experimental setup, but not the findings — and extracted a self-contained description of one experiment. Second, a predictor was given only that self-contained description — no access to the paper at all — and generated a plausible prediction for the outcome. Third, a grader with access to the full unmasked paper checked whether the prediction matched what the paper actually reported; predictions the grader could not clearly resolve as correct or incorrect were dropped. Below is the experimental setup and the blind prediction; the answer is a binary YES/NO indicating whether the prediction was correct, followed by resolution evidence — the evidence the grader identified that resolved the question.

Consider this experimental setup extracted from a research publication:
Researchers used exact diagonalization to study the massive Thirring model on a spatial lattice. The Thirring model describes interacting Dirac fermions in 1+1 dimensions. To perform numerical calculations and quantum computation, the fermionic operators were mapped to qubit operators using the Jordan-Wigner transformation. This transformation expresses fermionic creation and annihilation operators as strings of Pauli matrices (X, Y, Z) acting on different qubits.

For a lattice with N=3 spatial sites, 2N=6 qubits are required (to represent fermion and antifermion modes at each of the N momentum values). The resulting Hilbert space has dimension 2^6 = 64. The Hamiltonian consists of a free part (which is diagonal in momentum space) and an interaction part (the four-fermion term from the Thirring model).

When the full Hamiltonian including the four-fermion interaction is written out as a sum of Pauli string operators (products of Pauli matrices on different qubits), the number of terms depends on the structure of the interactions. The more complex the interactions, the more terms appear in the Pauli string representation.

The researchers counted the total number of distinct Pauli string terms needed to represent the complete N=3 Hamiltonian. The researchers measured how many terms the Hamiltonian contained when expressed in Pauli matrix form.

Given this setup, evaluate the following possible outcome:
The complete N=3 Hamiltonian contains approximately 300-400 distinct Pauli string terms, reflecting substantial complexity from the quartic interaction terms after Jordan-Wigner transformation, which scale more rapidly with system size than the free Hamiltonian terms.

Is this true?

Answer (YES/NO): NO